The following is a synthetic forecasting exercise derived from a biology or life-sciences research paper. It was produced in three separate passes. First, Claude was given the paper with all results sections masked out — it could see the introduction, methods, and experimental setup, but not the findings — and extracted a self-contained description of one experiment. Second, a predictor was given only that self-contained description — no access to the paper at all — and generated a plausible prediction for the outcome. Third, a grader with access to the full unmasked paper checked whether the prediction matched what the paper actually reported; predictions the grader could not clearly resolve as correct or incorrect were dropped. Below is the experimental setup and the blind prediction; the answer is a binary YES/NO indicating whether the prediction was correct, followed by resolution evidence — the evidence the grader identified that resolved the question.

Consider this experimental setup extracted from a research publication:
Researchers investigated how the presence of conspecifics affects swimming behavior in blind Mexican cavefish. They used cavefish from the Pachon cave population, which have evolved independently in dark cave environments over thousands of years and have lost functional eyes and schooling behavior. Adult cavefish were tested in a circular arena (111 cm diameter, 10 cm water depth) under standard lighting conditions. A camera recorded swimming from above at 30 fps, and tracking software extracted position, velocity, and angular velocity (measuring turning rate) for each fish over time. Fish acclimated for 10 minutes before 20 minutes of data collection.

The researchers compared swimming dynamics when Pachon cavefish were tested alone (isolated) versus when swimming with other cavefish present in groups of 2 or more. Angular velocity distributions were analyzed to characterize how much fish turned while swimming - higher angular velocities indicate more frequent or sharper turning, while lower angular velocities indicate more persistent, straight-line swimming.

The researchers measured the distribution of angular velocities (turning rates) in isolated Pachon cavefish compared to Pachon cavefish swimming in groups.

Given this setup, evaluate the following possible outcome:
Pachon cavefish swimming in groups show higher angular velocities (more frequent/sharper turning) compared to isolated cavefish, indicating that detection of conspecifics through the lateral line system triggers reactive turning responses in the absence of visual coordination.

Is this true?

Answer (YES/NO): NO